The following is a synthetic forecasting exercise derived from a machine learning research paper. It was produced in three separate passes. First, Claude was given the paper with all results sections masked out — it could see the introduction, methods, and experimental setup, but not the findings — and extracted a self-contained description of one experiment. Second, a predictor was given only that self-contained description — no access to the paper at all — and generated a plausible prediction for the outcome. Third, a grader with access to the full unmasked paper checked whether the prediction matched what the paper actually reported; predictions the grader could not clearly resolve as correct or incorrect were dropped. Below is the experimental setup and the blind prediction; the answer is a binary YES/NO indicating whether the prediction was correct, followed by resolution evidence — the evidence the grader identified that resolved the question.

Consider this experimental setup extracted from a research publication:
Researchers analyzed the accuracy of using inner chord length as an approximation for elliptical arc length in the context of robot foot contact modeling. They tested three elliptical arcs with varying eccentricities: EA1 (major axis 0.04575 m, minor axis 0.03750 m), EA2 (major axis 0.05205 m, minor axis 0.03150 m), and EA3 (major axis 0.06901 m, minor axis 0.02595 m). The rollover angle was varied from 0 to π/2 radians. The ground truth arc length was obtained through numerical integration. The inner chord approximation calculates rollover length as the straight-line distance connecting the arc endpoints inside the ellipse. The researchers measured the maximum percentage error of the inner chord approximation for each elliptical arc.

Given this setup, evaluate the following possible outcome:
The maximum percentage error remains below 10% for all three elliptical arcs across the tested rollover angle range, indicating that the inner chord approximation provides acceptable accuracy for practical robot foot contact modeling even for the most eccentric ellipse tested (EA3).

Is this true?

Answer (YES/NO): NO